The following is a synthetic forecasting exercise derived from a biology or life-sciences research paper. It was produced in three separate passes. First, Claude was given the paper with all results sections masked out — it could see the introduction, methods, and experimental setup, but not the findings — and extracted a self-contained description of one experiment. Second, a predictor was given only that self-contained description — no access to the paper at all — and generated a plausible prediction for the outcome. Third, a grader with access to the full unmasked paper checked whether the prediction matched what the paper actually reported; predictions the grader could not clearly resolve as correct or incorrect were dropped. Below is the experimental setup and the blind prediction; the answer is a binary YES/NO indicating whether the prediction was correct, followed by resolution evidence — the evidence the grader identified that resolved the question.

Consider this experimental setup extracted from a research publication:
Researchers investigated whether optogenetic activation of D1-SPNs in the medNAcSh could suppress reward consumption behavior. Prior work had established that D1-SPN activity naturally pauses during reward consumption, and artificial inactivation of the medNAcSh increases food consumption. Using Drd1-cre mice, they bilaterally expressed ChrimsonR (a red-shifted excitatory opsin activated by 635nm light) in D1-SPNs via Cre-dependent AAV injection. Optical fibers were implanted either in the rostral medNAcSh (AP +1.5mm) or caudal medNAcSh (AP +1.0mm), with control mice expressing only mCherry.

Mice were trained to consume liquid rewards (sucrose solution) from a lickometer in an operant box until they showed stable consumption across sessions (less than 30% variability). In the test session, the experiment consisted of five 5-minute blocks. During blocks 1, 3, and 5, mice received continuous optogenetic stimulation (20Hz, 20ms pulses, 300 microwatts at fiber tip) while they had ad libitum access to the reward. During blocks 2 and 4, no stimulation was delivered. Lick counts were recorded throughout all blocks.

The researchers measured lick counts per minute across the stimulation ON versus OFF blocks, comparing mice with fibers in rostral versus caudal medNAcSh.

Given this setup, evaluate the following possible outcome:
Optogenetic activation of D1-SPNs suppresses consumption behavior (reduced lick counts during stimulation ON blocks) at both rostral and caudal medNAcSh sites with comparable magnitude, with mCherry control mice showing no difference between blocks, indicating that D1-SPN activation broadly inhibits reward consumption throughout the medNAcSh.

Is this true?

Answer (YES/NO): NO